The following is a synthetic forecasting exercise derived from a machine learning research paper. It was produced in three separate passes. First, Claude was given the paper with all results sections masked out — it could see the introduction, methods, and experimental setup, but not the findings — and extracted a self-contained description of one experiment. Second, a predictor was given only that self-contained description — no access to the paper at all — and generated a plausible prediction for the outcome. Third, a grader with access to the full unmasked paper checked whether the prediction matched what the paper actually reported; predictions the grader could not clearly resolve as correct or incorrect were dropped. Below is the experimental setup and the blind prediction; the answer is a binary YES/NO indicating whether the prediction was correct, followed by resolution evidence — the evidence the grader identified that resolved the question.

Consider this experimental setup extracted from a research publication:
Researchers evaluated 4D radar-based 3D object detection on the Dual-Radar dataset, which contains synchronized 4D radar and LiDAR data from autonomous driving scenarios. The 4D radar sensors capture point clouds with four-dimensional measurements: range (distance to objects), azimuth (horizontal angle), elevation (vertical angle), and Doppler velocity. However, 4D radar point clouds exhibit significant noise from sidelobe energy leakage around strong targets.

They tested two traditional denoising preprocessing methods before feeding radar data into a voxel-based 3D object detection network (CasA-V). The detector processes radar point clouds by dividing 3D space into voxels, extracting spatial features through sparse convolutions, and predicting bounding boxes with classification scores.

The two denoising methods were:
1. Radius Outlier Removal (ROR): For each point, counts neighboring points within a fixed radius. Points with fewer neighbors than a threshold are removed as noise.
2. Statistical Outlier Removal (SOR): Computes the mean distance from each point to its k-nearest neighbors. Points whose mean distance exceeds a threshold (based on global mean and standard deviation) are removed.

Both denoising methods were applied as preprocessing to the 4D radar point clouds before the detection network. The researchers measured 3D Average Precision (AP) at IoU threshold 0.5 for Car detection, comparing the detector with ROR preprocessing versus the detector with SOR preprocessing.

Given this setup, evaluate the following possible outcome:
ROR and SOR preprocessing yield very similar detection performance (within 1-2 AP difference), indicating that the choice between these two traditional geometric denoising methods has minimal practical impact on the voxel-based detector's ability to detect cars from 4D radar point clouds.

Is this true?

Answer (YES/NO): NO